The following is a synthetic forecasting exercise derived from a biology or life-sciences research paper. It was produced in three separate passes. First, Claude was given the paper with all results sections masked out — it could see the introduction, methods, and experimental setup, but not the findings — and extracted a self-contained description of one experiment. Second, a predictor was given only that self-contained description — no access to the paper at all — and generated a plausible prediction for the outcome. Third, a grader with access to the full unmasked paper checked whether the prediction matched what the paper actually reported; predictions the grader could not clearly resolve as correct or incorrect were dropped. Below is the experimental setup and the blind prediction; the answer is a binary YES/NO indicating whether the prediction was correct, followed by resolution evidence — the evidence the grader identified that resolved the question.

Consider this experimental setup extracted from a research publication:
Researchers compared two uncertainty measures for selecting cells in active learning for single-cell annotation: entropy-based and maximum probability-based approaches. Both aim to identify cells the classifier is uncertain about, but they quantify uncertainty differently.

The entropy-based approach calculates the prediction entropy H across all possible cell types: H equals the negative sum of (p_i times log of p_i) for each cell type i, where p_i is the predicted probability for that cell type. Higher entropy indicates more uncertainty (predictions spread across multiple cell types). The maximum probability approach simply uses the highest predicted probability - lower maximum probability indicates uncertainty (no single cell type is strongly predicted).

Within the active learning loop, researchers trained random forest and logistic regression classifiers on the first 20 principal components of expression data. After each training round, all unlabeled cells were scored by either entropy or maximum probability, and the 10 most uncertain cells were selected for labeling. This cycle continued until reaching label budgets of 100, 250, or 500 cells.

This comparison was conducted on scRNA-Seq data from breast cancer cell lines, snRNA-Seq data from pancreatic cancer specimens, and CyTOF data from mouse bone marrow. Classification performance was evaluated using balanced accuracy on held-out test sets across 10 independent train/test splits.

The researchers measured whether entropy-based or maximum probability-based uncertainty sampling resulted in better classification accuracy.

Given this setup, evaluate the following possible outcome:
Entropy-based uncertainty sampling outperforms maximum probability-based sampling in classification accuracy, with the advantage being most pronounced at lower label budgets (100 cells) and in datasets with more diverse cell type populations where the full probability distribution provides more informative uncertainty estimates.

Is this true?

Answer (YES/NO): NO